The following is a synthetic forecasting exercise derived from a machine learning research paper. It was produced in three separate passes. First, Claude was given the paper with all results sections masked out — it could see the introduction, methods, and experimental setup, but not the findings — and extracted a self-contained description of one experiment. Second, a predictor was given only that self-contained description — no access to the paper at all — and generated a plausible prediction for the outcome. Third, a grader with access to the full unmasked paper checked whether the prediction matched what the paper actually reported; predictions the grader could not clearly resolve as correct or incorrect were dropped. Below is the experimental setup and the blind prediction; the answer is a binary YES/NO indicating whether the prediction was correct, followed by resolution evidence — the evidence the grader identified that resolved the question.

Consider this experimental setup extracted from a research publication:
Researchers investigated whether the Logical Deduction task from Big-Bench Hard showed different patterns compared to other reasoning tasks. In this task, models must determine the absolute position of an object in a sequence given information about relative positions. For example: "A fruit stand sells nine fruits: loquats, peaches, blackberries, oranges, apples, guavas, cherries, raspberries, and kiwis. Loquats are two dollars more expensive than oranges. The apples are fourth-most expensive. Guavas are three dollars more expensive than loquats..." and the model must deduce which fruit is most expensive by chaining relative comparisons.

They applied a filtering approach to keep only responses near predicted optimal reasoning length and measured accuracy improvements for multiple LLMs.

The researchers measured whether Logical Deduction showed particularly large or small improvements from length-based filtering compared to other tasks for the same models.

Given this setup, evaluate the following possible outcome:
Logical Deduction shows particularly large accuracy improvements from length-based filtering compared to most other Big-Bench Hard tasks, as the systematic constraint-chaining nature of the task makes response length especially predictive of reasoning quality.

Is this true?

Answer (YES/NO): YES